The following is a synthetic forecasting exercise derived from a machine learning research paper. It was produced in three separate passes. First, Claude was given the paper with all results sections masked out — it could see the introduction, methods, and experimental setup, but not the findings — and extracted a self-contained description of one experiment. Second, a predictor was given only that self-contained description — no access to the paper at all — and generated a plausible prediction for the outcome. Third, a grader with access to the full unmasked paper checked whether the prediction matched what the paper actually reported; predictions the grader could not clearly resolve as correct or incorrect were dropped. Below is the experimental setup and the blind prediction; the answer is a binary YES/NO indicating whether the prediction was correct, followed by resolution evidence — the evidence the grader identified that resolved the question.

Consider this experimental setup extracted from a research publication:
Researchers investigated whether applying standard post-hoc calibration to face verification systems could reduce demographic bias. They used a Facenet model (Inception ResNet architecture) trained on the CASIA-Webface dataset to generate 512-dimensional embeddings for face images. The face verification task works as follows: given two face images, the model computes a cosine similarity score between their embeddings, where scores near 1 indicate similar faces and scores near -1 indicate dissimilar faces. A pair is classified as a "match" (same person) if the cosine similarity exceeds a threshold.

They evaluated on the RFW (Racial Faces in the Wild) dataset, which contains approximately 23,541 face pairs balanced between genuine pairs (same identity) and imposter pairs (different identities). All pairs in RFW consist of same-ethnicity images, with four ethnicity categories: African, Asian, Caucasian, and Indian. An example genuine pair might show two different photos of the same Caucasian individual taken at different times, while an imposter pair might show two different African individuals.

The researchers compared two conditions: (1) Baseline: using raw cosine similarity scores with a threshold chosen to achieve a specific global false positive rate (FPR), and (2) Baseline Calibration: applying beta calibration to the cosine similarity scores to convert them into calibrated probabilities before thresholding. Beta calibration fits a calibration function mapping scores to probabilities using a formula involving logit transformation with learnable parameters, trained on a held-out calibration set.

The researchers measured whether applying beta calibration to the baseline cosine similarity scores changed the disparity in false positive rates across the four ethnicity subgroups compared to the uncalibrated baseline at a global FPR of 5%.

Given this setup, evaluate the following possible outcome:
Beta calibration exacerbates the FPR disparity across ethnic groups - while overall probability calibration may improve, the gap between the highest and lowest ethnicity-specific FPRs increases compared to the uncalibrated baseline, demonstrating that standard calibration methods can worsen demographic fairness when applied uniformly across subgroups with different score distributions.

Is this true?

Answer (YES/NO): NO